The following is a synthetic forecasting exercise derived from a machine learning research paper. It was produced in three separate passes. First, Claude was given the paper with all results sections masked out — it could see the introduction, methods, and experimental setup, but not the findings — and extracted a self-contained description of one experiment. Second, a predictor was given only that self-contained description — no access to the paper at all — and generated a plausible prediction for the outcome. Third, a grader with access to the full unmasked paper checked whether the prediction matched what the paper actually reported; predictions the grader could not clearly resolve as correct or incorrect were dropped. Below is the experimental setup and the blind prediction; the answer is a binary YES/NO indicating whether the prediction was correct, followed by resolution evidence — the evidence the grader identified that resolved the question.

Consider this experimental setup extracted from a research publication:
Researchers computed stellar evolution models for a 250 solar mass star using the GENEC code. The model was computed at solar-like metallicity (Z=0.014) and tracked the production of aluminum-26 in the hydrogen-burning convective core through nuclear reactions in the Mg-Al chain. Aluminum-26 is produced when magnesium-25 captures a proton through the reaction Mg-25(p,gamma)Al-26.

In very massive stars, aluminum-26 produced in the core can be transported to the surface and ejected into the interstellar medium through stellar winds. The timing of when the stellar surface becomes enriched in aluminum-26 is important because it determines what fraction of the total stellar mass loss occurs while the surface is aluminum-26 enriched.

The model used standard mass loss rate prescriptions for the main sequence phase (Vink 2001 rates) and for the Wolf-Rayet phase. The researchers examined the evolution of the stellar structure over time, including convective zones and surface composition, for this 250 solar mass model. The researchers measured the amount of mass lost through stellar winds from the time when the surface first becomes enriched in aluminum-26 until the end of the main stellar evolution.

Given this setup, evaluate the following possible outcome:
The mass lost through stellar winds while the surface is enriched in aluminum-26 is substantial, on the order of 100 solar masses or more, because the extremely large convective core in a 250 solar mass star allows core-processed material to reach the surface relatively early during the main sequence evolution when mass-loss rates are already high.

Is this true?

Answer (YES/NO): YES